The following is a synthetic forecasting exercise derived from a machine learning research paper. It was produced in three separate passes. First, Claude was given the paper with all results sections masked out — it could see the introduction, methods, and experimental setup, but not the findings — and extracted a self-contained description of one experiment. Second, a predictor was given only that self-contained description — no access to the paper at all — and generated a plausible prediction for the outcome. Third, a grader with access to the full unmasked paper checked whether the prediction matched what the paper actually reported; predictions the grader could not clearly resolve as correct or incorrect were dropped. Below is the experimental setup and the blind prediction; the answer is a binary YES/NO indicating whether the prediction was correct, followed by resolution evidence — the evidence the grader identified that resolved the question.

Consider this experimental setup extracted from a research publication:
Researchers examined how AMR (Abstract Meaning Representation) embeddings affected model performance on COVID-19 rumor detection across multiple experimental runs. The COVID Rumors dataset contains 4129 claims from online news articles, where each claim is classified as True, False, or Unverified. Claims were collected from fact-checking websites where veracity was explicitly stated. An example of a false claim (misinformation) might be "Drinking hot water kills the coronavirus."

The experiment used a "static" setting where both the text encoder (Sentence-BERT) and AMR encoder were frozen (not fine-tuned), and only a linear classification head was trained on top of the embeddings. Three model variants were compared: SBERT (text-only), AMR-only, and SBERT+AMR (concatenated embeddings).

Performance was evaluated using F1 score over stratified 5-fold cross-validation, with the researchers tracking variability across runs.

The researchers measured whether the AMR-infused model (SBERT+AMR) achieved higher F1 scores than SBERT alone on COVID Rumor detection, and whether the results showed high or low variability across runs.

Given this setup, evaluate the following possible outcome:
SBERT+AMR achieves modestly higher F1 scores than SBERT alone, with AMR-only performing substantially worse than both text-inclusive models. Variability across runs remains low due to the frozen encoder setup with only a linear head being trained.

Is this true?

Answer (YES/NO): NO